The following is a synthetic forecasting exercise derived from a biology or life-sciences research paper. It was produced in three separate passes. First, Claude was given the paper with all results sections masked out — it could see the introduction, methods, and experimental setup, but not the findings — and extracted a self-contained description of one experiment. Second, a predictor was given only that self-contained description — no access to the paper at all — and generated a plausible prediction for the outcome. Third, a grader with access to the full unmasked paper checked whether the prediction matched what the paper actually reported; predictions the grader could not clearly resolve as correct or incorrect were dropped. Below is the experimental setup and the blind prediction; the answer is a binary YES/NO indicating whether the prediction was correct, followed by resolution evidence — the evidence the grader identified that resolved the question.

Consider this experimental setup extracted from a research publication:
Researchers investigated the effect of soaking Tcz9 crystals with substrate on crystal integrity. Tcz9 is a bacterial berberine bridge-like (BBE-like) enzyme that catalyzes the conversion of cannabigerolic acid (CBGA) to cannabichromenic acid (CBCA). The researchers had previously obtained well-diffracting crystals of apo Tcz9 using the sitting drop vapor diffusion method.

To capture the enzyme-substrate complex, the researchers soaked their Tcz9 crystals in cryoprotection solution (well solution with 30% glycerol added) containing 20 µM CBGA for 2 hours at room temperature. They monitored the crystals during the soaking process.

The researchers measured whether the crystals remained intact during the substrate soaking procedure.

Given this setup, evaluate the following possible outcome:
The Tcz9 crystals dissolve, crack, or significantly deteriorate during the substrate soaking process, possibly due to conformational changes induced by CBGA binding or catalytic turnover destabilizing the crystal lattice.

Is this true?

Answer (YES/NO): NO